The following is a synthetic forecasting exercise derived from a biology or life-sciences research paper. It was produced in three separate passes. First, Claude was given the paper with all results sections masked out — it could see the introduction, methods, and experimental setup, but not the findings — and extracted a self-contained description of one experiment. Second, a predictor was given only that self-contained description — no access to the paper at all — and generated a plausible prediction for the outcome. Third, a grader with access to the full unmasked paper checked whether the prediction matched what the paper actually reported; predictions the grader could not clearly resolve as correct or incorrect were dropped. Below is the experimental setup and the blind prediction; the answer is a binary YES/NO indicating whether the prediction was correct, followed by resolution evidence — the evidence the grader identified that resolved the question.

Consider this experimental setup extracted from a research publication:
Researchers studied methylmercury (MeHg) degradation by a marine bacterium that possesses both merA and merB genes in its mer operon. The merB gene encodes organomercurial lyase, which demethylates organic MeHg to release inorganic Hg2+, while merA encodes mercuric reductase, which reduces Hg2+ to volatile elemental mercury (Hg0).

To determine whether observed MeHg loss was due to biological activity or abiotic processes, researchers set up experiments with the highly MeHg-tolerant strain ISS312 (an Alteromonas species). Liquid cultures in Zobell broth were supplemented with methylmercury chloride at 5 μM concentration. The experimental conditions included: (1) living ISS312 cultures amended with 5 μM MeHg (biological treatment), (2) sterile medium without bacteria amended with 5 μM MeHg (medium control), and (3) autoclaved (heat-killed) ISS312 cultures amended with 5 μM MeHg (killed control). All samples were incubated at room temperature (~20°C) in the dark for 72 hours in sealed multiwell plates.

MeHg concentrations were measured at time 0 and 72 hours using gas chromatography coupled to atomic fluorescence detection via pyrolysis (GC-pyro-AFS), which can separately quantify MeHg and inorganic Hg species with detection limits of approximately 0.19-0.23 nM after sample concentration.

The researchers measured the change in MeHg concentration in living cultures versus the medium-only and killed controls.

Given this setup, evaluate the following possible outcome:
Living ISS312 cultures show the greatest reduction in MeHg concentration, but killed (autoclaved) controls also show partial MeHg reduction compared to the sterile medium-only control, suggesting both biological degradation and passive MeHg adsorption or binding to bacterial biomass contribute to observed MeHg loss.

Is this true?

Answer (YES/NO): NO